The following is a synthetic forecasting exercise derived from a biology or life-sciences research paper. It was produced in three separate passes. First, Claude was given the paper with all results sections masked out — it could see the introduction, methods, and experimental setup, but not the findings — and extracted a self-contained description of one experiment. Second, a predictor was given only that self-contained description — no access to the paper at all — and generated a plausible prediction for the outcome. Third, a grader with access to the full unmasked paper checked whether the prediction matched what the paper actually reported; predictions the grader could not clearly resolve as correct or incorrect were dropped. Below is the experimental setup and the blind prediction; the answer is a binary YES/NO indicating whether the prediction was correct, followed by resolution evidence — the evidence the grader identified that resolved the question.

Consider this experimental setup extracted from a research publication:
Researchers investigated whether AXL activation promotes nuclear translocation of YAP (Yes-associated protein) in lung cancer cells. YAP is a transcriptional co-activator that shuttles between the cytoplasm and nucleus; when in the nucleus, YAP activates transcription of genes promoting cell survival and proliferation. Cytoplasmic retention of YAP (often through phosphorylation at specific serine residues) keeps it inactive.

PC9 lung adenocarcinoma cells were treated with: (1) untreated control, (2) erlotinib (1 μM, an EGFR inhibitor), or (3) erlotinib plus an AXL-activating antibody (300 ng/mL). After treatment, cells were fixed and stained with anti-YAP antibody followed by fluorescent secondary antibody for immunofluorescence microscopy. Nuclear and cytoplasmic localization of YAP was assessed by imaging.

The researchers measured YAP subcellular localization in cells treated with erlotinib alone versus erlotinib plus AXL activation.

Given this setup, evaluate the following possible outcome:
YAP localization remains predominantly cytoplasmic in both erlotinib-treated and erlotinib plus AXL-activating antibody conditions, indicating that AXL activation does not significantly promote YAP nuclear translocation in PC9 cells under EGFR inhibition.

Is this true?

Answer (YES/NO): NO